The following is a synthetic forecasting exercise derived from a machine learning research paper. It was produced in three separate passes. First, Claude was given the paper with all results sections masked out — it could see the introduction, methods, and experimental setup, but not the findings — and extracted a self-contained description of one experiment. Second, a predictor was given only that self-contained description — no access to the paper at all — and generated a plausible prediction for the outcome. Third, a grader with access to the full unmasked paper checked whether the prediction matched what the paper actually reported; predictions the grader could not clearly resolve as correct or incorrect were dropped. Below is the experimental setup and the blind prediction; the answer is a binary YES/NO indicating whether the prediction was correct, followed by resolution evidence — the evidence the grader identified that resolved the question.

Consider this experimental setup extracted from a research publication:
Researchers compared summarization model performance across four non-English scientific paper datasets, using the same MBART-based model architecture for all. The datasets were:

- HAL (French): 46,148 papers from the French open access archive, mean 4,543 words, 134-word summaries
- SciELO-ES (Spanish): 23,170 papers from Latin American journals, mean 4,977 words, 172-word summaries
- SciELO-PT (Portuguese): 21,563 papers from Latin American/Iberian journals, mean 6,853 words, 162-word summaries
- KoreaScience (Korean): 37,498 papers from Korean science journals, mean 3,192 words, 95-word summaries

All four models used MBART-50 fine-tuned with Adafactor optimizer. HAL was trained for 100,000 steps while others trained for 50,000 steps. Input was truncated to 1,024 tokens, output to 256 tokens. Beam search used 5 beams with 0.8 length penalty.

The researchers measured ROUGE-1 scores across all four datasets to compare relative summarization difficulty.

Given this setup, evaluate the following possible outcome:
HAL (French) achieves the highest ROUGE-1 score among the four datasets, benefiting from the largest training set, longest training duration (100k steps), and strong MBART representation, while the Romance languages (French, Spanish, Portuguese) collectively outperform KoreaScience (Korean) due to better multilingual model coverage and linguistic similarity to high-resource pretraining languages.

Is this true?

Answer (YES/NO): YES